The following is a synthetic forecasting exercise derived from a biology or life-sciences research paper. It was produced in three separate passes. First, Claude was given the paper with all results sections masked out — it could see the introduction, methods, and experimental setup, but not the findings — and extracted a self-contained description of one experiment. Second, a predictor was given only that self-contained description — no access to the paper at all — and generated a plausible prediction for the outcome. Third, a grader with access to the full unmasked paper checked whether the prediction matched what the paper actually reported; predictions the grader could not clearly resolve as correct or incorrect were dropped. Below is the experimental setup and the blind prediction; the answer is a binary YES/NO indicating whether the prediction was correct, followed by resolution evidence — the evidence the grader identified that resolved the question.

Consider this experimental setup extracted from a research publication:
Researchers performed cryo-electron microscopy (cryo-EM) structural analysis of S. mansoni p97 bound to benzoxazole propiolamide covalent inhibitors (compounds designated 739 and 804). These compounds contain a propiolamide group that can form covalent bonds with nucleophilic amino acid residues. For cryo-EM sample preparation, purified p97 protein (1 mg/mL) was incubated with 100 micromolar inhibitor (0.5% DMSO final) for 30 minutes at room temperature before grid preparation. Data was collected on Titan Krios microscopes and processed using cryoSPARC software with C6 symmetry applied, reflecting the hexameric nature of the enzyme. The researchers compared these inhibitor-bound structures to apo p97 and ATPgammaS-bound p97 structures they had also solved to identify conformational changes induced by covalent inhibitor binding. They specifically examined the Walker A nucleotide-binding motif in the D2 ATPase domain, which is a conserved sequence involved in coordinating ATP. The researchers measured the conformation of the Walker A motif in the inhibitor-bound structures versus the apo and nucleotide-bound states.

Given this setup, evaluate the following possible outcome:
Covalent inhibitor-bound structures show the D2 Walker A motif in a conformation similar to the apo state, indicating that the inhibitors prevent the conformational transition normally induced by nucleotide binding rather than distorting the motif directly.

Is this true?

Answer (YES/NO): NO